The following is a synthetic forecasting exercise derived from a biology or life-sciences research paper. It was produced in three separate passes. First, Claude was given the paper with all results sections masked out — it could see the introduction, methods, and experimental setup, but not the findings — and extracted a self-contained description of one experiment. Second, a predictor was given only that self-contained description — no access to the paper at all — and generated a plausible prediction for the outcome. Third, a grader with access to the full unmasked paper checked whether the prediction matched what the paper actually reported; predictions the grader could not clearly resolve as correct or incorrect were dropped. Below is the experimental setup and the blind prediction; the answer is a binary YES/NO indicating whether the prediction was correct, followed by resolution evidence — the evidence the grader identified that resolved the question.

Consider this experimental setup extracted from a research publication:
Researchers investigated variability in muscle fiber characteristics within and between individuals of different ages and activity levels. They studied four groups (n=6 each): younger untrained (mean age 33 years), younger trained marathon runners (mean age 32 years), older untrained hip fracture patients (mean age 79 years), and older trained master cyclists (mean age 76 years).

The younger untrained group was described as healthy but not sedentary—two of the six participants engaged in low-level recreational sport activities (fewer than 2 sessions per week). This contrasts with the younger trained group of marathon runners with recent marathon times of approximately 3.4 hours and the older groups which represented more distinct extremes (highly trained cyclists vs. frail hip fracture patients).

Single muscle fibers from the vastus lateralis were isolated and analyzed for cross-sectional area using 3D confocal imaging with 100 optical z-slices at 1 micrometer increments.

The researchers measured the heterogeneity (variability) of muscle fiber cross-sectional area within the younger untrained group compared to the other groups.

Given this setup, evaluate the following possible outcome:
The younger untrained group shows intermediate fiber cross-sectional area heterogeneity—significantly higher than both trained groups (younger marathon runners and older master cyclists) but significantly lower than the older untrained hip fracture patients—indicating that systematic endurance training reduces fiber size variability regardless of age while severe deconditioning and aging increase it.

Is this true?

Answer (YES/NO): NO